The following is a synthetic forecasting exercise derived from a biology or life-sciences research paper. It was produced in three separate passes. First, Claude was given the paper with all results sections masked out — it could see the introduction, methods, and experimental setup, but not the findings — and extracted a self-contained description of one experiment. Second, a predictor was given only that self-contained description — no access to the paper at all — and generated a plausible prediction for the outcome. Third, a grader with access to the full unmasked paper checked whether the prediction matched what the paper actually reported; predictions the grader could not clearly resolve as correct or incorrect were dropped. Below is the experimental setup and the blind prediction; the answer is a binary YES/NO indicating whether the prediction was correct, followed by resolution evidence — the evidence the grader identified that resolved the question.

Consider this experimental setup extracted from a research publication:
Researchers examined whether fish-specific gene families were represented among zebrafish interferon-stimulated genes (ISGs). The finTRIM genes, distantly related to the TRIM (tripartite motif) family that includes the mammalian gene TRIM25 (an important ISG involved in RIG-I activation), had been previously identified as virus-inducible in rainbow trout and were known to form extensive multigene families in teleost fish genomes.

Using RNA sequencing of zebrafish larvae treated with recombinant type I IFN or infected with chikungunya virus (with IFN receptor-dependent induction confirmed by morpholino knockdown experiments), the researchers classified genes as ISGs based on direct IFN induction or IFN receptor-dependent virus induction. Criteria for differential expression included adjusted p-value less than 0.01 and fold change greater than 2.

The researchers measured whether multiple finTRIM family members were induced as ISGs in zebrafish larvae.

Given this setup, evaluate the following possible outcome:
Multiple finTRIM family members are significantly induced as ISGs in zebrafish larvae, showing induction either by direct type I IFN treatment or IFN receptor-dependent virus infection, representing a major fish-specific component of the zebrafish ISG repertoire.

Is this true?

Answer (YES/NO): YES